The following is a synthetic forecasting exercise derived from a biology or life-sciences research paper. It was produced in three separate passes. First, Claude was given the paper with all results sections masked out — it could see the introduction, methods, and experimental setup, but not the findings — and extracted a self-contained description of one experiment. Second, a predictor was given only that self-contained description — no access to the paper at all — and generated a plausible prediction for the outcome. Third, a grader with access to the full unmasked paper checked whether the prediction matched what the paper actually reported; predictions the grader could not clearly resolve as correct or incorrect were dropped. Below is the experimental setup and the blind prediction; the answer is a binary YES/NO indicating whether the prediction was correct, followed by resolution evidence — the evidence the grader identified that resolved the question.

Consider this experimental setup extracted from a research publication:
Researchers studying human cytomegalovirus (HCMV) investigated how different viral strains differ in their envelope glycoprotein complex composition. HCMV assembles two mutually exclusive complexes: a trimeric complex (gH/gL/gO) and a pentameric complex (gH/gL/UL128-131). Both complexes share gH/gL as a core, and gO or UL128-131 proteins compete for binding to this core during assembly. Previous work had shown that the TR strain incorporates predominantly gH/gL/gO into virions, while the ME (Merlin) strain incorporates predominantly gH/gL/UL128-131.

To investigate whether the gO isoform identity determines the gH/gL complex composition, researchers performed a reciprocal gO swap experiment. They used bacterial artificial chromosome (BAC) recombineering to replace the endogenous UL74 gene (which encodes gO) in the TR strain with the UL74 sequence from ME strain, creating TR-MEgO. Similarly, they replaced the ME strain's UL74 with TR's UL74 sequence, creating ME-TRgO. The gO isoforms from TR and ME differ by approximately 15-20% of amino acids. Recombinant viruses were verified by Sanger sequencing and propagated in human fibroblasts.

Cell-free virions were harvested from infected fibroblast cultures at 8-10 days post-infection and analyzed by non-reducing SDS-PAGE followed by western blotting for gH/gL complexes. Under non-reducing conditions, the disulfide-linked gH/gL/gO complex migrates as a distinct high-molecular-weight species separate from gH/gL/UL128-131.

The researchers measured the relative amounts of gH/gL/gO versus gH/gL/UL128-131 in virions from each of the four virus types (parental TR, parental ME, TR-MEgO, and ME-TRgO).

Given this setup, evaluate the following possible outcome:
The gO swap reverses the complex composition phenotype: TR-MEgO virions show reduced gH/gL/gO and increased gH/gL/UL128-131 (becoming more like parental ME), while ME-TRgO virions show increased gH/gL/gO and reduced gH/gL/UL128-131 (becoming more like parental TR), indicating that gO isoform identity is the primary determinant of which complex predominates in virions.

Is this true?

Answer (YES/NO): NO